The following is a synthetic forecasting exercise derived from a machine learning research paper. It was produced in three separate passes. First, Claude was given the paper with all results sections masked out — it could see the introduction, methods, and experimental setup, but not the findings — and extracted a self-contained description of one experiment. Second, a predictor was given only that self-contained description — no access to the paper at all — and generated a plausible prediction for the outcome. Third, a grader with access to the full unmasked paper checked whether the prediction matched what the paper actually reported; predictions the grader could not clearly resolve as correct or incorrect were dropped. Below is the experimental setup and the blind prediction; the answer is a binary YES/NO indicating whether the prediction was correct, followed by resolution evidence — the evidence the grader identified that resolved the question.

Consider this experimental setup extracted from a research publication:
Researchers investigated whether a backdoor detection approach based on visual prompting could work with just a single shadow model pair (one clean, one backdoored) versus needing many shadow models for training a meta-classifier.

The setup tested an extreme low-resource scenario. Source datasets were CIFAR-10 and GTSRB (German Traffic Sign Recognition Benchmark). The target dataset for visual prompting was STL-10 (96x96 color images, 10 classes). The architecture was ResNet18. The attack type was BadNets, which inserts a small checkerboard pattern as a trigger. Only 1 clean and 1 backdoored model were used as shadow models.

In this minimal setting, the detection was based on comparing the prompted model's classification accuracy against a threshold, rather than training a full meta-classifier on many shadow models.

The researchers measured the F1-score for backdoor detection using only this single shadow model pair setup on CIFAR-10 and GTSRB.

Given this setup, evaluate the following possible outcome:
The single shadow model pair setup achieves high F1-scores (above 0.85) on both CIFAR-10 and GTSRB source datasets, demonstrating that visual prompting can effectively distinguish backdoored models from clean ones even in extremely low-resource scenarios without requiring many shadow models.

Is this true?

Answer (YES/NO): NO